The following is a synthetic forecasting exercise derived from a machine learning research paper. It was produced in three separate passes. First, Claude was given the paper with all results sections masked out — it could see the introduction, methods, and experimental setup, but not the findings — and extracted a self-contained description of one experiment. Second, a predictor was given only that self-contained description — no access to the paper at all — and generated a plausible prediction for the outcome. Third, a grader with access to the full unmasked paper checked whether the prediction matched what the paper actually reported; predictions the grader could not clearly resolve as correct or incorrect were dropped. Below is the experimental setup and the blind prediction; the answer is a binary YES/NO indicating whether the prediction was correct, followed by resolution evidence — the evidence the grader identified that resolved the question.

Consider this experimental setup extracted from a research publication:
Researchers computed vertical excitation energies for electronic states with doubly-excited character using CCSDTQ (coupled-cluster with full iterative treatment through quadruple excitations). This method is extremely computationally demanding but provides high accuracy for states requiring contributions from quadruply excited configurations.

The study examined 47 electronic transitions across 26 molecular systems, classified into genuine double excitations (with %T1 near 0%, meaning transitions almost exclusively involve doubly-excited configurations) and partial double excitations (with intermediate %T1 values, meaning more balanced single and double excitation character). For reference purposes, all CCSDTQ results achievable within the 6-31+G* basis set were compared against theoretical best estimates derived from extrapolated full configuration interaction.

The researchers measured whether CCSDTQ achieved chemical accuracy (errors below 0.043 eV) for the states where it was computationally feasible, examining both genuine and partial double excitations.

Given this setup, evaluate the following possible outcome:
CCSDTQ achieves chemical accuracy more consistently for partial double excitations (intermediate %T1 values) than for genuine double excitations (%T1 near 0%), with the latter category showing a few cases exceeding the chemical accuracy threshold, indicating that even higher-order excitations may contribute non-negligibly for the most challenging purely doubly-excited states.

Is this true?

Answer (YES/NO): YES